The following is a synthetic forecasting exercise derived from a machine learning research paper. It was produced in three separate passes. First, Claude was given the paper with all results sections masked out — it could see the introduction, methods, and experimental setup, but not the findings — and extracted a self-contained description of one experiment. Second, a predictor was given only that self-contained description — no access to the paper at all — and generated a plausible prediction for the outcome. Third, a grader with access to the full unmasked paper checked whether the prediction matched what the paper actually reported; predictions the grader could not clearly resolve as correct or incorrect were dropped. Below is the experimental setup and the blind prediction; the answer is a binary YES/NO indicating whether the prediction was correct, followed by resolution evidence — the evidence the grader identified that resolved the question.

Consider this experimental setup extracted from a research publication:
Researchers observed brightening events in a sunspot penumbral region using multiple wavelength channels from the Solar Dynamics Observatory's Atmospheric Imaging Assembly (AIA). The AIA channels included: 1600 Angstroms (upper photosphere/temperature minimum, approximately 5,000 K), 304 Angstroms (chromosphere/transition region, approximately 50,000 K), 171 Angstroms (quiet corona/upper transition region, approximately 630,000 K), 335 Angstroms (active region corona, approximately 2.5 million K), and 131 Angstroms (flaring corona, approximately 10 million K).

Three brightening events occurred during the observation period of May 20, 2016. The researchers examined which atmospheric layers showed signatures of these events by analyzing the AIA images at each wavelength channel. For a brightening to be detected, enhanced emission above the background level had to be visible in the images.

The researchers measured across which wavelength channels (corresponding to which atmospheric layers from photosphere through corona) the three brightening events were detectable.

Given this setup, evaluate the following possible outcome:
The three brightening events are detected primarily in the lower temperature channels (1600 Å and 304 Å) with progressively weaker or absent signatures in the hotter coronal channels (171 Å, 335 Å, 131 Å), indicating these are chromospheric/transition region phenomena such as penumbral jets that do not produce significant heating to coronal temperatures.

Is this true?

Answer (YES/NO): NO